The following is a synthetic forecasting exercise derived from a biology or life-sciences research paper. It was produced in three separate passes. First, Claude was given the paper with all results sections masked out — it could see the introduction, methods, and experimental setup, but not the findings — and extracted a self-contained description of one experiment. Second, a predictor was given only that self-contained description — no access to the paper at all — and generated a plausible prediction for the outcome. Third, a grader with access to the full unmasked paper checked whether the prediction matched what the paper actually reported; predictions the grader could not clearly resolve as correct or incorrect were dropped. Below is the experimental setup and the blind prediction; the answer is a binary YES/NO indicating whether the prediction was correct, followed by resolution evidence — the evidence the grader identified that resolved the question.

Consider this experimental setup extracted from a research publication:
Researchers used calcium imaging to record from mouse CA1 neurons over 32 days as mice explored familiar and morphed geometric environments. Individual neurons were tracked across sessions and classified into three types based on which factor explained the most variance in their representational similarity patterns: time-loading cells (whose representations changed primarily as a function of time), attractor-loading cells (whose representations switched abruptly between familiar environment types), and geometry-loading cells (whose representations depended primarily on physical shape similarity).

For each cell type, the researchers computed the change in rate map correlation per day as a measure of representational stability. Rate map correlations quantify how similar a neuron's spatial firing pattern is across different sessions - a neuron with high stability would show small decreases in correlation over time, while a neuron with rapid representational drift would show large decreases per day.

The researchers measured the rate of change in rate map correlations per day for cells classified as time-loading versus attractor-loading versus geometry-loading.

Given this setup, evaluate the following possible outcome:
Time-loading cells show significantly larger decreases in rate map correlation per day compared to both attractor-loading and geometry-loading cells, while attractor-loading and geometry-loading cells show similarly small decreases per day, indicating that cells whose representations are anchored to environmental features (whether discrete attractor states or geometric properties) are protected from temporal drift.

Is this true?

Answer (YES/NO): YES